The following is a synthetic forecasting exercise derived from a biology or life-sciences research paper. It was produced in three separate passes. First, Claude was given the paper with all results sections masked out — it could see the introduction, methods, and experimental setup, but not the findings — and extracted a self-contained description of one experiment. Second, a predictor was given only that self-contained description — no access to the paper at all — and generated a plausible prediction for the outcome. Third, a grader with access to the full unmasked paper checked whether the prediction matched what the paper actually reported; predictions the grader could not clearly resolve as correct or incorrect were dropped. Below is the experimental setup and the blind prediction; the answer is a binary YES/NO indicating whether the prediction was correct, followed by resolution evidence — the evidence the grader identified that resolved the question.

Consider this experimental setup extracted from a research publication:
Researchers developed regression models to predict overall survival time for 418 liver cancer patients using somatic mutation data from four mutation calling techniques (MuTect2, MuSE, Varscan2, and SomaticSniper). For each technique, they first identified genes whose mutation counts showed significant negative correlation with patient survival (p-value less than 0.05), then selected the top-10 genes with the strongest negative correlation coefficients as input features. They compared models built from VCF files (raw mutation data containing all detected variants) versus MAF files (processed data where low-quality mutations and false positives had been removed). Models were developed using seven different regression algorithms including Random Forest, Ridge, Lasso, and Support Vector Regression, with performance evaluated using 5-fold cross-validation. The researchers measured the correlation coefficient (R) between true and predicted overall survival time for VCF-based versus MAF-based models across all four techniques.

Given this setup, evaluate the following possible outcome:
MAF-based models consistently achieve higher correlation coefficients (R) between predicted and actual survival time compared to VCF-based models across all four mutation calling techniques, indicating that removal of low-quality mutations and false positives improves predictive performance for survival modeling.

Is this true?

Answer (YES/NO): NO